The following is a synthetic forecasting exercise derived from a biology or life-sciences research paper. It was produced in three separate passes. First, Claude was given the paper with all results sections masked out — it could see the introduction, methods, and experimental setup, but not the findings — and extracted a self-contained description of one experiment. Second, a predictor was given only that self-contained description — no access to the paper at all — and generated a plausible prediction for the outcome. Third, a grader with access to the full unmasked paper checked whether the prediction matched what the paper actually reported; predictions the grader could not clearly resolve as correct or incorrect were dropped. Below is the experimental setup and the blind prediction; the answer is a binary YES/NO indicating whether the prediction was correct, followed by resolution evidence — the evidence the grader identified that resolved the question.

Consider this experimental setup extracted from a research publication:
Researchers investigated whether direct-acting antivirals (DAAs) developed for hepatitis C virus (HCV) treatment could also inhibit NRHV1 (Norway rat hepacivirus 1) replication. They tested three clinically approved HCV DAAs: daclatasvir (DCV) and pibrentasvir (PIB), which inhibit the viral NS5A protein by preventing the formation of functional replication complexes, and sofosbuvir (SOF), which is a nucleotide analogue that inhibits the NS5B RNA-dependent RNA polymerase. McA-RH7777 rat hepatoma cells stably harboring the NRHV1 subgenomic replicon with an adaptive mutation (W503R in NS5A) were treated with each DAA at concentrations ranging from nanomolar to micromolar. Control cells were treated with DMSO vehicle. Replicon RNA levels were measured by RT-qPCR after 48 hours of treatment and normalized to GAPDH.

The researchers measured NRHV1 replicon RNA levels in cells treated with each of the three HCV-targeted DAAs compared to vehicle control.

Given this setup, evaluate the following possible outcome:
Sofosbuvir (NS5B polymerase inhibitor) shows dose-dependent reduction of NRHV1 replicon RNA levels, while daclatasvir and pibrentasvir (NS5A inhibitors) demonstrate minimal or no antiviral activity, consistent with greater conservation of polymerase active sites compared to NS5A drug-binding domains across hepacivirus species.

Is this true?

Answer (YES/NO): NO